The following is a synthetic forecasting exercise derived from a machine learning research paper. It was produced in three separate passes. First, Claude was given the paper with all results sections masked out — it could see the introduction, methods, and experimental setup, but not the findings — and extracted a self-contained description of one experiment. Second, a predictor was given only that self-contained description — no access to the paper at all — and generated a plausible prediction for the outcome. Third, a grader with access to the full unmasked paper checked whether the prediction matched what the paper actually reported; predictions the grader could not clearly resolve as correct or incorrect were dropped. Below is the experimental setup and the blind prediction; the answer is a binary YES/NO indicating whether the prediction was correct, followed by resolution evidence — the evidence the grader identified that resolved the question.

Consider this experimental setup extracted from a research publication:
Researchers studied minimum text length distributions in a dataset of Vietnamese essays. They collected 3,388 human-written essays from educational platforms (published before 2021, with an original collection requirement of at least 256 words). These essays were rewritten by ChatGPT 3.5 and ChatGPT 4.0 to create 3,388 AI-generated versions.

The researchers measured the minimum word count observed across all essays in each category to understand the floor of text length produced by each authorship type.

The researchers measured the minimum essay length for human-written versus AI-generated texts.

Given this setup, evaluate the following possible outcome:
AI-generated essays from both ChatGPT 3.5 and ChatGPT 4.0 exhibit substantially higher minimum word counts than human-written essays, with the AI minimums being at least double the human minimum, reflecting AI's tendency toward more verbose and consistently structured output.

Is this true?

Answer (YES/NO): NO